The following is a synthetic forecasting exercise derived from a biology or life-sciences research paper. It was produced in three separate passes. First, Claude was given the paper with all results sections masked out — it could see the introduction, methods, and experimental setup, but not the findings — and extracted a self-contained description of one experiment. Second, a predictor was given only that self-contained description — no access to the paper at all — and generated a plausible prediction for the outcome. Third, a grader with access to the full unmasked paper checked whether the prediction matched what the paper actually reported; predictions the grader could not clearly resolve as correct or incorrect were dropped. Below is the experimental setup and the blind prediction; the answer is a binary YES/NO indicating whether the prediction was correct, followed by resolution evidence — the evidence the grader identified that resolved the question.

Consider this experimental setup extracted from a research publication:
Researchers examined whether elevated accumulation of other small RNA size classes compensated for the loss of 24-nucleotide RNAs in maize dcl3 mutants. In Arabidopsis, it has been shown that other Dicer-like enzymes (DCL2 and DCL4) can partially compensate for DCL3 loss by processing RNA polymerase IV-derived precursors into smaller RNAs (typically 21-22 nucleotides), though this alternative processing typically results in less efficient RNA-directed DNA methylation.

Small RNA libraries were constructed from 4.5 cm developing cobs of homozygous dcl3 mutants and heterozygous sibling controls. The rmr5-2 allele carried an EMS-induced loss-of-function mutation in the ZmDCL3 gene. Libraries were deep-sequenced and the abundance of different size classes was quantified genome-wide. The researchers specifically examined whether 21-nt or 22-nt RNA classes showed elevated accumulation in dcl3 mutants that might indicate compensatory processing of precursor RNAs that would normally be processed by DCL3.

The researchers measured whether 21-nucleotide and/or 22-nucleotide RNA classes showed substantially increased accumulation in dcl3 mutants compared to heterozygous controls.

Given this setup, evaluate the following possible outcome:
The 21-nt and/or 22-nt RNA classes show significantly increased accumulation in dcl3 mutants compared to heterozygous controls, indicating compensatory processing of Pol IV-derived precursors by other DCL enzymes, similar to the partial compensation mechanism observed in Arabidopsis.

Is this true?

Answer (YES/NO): NO